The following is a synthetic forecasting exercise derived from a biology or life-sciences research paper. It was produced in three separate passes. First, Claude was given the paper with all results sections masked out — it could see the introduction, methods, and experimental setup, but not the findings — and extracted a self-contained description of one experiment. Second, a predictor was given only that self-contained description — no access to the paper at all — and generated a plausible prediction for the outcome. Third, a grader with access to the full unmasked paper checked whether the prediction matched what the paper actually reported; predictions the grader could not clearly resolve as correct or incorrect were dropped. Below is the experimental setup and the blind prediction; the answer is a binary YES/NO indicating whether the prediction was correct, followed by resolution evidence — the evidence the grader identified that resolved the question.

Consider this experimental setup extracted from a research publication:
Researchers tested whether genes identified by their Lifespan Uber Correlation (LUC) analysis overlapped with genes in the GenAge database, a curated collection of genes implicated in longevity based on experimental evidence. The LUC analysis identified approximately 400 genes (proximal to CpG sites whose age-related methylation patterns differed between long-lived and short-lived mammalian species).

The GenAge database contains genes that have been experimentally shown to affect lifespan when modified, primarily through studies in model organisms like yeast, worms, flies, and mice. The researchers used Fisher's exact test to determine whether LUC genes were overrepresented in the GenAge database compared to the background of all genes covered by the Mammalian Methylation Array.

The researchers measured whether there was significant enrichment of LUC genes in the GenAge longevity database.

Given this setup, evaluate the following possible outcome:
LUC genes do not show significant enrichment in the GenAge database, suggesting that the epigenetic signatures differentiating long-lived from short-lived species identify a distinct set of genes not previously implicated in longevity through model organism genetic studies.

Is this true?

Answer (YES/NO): YES